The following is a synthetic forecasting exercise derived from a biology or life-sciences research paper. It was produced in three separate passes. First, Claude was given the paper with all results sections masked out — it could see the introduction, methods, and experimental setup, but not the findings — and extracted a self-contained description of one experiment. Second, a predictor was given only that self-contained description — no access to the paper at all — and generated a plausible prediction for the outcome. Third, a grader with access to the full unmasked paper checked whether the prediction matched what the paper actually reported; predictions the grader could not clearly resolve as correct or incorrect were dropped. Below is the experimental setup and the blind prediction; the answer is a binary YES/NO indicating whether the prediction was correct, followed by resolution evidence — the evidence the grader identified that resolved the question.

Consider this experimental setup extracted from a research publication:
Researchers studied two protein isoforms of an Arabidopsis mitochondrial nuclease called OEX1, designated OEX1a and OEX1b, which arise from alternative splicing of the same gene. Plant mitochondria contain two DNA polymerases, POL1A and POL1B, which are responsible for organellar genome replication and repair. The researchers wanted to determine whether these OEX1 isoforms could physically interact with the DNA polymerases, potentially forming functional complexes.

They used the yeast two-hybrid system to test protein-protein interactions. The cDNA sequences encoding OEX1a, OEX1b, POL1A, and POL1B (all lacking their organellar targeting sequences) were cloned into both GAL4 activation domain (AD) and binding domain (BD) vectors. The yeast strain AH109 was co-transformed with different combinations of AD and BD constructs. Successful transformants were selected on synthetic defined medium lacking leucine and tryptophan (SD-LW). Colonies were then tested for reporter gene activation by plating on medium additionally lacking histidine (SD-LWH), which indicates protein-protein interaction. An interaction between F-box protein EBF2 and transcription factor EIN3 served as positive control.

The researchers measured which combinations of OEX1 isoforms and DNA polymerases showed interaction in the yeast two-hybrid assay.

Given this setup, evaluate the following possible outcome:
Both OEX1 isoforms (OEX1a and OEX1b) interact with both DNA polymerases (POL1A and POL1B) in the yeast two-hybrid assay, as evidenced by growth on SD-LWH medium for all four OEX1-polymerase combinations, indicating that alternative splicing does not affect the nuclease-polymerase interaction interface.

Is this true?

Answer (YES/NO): NO